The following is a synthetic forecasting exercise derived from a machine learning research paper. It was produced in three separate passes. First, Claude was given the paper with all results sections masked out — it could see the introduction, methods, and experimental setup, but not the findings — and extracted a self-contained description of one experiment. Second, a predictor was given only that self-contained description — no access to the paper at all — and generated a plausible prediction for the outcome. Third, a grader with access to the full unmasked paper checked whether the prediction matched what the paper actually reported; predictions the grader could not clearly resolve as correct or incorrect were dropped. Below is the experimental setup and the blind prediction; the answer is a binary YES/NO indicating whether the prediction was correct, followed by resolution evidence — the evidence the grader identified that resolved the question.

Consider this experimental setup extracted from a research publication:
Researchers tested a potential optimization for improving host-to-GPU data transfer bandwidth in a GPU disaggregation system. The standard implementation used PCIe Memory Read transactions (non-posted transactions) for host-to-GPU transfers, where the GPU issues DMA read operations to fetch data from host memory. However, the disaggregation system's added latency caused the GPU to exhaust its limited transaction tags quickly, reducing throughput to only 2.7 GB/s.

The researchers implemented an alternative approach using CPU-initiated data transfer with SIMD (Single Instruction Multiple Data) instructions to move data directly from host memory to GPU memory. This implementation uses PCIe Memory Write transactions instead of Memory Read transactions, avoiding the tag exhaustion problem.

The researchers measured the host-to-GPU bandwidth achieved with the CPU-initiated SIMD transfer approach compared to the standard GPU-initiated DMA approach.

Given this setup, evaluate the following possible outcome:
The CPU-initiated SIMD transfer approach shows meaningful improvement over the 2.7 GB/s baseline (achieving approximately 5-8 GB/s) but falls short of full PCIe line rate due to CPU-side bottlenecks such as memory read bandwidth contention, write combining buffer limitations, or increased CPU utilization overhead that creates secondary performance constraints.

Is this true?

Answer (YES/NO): NO